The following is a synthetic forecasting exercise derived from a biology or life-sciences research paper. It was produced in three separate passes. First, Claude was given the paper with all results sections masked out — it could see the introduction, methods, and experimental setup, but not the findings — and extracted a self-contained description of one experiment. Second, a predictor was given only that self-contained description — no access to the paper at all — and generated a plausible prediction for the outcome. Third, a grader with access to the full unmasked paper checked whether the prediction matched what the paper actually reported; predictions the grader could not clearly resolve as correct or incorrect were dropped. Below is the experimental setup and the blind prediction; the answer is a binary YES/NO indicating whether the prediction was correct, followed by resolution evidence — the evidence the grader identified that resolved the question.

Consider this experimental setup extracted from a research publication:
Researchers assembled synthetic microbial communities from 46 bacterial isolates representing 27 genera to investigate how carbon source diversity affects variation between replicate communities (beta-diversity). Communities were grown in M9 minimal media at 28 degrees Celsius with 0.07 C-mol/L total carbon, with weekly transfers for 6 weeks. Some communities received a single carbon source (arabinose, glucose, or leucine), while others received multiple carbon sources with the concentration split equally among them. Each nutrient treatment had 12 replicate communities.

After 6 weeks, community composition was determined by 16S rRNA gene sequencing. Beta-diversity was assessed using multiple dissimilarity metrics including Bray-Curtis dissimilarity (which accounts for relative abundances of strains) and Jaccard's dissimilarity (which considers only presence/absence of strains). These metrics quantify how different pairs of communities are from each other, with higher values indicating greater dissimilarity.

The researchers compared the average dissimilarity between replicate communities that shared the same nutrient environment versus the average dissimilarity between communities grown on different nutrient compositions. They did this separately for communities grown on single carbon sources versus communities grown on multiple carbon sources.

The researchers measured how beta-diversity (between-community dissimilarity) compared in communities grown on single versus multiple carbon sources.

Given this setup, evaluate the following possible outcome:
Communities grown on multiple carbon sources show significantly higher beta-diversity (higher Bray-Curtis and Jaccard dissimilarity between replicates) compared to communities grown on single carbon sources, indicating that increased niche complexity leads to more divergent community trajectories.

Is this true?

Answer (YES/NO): NO